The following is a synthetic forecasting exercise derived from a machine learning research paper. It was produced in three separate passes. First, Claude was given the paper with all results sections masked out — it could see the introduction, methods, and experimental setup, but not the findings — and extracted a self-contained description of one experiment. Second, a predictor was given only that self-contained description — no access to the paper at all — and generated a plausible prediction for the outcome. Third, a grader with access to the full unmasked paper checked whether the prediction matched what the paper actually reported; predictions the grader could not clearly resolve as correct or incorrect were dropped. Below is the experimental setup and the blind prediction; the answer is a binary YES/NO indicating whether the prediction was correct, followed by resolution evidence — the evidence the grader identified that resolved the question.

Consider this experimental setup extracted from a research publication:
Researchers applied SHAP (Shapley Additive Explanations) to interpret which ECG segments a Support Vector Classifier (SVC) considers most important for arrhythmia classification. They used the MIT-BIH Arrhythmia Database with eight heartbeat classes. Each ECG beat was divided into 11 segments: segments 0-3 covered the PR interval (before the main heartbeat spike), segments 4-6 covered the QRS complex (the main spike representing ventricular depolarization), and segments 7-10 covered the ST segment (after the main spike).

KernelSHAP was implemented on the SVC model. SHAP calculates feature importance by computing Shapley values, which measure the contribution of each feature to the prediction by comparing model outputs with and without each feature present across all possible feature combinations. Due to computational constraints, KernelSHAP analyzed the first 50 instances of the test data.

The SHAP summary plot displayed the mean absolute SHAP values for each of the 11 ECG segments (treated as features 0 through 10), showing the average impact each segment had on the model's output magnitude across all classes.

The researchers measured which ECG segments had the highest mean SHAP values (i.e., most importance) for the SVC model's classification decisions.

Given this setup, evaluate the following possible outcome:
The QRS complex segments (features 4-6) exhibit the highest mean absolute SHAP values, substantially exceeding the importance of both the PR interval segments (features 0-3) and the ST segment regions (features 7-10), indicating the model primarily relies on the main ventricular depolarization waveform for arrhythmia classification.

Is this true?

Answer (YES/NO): NO